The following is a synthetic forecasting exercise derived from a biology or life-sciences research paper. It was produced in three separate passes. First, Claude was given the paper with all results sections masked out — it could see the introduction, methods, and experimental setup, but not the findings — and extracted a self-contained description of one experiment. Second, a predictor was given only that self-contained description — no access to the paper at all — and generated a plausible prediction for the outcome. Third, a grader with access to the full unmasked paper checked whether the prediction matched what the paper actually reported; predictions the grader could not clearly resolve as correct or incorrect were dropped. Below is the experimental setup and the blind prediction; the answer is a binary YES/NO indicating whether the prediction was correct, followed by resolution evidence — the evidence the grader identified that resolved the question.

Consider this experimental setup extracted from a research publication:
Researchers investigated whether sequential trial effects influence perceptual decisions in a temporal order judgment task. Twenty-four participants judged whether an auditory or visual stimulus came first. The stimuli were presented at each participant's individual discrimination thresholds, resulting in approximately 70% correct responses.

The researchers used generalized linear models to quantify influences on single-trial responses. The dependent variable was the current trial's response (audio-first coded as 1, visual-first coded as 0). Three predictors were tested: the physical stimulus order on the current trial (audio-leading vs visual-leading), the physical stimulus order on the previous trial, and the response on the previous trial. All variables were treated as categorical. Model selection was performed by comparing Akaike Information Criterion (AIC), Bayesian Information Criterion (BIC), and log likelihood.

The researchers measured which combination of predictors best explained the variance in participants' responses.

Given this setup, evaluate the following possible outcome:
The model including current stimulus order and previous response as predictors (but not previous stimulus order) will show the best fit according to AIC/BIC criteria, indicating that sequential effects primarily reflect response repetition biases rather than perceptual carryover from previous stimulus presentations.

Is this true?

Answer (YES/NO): YES